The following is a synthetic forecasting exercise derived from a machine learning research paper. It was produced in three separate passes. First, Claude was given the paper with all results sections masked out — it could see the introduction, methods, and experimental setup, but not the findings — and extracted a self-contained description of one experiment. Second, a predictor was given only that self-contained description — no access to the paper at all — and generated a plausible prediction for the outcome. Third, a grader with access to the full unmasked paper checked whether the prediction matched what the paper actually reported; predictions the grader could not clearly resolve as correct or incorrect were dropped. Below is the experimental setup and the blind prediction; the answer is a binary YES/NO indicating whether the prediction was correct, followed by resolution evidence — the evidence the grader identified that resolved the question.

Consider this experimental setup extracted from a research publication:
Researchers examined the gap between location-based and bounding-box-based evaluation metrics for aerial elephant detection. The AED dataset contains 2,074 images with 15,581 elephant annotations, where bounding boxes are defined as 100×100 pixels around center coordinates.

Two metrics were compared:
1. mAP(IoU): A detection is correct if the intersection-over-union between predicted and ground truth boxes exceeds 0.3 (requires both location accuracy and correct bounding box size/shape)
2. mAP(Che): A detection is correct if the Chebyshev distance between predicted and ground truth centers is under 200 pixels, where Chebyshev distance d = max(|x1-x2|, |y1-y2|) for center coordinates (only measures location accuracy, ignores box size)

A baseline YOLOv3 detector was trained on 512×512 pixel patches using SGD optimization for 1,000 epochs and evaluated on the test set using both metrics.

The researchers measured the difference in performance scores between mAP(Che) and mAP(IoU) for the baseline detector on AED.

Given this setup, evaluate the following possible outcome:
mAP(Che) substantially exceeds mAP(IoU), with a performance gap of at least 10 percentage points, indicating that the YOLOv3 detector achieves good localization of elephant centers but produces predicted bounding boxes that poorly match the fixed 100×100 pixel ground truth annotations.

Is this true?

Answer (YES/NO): YES